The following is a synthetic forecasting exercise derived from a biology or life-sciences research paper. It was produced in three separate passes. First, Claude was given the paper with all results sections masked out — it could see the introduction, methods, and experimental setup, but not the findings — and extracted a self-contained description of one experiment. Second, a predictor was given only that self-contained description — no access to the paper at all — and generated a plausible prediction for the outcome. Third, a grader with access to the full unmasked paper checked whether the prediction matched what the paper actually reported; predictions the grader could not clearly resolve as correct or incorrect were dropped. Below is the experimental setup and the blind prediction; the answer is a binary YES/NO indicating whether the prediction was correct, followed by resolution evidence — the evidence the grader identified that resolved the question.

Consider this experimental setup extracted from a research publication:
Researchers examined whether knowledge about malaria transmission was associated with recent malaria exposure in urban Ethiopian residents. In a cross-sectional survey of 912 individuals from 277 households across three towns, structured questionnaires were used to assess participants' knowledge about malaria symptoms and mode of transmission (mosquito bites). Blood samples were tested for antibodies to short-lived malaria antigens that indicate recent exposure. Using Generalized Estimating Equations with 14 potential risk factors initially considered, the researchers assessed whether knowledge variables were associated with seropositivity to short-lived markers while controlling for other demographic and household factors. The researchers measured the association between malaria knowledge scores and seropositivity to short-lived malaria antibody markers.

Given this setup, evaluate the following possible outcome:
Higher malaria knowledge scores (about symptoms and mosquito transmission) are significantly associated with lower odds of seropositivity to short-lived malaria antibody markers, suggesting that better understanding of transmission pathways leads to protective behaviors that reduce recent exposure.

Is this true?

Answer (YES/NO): NO